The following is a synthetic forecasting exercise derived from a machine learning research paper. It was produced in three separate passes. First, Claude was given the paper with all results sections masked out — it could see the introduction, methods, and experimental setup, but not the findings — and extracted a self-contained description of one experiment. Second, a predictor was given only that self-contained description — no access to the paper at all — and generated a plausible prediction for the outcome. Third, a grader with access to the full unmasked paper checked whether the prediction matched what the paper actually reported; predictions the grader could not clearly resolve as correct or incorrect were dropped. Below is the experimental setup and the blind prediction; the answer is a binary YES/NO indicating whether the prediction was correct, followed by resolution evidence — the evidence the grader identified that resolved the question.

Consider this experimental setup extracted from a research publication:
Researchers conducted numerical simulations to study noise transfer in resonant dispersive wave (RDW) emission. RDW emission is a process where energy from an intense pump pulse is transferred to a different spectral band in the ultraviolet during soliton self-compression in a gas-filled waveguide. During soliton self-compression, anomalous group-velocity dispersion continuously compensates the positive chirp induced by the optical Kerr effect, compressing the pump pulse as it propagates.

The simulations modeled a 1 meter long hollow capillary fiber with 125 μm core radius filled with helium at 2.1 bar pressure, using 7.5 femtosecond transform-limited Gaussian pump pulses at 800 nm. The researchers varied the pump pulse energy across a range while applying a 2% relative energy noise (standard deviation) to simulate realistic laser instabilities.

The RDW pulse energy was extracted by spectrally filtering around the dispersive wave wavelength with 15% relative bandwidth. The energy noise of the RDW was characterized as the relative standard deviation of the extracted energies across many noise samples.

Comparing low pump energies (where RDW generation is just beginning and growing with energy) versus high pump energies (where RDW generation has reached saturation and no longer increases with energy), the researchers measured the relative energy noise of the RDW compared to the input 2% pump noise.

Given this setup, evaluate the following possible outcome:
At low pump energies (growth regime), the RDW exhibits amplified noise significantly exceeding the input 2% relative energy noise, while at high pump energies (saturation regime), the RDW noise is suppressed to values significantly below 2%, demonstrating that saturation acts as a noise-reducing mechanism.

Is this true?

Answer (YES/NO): YES